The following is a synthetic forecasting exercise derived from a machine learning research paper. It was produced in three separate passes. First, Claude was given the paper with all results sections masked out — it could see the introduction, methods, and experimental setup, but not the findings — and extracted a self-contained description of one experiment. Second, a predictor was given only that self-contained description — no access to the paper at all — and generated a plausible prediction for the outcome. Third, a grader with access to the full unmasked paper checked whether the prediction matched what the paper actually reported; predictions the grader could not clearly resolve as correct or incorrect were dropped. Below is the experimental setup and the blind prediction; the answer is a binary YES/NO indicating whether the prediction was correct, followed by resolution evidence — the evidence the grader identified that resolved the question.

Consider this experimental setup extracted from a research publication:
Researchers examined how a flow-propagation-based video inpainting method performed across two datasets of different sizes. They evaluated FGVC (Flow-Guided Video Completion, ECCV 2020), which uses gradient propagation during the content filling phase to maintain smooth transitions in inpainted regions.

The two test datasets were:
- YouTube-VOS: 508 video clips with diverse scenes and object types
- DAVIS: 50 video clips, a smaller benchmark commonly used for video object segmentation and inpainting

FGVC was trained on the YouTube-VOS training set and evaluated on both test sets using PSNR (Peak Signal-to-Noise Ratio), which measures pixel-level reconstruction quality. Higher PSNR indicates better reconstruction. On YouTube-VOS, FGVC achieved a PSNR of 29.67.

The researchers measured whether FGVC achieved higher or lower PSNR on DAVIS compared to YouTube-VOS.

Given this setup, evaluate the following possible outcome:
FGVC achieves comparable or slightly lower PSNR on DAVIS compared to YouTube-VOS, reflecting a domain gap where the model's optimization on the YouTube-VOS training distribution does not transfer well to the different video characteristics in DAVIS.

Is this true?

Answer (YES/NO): NO